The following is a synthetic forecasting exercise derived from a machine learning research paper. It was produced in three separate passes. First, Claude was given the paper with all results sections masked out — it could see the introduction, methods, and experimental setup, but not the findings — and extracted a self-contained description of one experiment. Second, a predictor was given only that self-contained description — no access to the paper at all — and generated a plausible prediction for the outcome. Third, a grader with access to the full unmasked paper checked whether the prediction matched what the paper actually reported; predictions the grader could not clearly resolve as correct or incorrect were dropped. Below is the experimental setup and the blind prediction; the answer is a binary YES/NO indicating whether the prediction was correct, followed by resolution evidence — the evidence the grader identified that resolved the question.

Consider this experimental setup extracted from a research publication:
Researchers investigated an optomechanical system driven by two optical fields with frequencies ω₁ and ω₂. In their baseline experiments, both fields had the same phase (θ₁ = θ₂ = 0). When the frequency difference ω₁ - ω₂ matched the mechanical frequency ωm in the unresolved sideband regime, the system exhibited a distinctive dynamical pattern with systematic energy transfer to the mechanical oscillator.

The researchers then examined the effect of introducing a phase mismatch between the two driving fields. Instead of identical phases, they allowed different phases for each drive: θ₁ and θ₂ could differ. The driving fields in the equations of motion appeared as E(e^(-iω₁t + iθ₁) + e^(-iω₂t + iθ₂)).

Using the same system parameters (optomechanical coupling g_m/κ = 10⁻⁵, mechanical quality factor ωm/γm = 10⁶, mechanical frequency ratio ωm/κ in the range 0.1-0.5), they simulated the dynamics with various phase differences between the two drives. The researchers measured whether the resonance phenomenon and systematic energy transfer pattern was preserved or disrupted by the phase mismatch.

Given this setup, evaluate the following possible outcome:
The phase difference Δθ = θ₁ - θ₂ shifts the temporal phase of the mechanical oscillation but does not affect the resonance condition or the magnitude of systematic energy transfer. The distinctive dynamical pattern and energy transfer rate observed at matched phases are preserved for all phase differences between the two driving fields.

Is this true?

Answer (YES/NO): NO